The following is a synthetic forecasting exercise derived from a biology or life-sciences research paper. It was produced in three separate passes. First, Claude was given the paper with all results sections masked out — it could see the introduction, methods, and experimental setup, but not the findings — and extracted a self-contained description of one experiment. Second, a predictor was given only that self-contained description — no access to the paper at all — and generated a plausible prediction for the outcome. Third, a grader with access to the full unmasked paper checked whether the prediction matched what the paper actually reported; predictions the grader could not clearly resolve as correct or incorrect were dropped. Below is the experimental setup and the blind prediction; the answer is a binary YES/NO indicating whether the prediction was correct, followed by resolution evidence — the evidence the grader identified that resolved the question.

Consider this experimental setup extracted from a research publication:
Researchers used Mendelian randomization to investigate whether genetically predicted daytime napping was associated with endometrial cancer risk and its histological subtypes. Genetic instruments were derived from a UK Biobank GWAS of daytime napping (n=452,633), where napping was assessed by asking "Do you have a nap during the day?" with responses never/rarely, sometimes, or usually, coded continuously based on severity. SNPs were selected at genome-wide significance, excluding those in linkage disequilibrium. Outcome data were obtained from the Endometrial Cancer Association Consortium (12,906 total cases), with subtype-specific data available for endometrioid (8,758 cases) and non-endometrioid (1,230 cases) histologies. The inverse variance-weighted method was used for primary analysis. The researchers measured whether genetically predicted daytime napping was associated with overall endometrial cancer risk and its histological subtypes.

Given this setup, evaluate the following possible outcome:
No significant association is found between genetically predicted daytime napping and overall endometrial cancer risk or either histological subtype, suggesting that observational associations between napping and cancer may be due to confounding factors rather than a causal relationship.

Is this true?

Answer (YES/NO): YES